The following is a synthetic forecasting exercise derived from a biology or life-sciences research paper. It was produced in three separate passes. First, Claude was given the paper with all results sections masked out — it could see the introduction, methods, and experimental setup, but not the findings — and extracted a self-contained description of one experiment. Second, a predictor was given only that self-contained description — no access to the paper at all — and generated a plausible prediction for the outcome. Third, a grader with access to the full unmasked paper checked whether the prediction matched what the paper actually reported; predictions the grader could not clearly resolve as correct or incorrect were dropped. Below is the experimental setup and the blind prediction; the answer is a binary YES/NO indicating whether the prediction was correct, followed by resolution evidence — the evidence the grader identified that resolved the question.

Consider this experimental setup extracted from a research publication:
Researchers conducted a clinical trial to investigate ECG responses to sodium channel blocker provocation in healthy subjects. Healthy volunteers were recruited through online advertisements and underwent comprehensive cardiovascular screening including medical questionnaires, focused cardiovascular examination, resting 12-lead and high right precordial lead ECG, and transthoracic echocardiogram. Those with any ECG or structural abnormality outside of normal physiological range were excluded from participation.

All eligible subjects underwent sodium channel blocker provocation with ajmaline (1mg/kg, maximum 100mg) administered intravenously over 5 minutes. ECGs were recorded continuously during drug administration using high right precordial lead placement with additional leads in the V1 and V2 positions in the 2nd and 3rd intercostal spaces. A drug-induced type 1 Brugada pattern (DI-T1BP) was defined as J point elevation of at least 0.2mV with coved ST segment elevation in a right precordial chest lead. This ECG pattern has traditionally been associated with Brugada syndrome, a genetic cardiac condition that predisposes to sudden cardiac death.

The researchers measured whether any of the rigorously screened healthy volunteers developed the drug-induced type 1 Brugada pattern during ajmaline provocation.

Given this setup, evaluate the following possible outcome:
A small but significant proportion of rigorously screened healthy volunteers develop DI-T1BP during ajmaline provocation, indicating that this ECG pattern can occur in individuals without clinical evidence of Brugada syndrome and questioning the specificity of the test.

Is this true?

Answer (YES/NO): YES